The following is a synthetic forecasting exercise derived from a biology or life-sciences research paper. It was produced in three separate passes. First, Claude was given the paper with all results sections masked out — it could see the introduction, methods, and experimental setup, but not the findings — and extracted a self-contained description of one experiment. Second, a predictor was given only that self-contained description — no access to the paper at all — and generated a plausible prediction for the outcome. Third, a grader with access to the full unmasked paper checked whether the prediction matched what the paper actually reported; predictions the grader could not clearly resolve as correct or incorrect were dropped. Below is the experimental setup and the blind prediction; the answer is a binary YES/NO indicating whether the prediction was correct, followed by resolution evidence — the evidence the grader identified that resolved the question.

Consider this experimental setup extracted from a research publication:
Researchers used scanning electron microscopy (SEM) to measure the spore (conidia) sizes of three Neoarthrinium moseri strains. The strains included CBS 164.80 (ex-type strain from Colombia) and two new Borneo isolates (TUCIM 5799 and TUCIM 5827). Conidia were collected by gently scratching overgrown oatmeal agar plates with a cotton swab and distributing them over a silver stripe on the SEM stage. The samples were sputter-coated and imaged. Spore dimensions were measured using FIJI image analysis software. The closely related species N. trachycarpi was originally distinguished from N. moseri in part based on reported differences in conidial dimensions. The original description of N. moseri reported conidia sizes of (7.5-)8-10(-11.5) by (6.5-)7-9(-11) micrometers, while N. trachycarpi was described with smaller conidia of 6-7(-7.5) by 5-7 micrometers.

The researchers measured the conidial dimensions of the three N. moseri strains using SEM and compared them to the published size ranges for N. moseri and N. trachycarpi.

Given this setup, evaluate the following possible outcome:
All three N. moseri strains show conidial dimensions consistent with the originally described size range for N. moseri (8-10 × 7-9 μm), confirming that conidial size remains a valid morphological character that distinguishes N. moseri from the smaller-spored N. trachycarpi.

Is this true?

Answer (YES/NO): NO